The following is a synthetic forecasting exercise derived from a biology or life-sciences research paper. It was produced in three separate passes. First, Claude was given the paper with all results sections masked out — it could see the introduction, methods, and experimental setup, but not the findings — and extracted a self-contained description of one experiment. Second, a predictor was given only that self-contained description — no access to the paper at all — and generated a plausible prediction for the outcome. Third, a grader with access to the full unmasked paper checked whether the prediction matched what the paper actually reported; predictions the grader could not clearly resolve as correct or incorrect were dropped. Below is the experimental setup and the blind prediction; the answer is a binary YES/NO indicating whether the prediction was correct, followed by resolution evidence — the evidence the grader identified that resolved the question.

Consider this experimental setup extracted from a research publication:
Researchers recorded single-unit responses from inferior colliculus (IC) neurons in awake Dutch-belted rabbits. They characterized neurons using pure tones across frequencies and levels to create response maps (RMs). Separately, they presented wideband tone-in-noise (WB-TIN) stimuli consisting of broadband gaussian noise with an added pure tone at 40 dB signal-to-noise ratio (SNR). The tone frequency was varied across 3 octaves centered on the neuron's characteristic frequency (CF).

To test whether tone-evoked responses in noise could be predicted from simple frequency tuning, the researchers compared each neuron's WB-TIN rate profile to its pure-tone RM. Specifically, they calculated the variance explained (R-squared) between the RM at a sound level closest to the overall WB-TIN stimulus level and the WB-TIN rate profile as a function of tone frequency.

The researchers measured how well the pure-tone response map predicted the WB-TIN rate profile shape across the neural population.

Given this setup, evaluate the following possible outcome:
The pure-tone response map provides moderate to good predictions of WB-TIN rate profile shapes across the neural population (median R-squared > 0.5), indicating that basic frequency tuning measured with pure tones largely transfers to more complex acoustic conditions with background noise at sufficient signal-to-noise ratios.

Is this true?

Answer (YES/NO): NO